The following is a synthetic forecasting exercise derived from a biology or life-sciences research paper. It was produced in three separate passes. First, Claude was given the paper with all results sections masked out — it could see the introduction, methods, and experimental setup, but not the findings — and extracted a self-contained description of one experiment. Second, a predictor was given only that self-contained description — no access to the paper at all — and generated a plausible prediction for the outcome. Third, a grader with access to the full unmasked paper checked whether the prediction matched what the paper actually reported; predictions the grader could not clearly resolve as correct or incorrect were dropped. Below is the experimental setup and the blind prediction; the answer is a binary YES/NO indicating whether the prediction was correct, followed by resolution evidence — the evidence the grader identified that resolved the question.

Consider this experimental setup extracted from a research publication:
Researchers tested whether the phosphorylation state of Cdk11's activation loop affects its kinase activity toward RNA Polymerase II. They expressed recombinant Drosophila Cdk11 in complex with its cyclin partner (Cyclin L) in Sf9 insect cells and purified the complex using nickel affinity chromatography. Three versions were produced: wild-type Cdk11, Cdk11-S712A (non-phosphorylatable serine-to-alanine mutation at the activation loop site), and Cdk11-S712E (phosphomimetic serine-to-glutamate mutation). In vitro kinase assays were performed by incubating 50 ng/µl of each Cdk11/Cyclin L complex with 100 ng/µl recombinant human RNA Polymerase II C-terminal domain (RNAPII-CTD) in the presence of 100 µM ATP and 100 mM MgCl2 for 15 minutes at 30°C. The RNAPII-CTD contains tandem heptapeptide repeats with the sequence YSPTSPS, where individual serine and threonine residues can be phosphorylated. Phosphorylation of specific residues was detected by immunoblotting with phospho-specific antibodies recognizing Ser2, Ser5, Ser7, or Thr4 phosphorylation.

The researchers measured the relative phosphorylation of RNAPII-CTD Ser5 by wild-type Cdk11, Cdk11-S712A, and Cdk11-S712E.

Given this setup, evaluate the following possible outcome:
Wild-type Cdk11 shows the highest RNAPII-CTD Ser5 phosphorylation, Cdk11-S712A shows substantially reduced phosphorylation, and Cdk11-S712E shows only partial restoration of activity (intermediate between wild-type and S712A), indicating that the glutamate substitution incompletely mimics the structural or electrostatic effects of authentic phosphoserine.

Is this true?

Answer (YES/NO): NO